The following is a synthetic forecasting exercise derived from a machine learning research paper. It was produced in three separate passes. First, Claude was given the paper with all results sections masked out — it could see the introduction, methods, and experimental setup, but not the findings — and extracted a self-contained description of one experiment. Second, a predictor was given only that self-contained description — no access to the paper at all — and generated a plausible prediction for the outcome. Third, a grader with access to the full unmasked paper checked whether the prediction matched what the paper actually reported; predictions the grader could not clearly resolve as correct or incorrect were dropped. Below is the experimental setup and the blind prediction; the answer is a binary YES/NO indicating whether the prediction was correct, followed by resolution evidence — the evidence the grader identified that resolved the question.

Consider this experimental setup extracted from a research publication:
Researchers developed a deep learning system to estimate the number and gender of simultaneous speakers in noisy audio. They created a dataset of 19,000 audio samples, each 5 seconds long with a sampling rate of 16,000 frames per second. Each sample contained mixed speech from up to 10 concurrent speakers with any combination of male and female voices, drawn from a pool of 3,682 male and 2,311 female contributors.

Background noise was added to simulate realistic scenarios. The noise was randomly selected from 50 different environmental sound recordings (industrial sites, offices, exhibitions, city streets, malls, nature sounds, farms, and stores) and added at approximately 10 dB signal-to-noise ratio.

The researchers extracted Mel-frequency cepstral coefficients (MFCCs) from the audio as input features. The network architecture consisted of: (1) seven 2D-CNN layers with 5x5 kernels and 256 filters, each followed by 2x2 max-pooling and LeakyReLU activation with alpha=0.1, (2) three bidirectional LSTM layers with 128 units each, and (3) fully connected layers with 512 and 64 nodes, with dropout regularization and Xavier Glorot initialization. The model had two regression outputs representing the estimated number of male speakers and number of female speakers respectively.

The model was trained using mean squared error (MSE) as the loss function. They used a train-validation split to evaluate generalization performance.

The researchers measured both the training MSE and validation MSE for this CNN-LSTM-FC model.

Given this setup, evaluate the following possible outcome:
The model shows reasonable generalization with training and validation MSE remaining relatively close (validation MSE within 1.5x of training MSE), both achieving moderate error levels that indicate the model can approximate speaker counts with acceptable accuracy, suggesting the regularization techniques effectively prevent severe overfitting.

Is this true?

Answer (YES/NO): YES